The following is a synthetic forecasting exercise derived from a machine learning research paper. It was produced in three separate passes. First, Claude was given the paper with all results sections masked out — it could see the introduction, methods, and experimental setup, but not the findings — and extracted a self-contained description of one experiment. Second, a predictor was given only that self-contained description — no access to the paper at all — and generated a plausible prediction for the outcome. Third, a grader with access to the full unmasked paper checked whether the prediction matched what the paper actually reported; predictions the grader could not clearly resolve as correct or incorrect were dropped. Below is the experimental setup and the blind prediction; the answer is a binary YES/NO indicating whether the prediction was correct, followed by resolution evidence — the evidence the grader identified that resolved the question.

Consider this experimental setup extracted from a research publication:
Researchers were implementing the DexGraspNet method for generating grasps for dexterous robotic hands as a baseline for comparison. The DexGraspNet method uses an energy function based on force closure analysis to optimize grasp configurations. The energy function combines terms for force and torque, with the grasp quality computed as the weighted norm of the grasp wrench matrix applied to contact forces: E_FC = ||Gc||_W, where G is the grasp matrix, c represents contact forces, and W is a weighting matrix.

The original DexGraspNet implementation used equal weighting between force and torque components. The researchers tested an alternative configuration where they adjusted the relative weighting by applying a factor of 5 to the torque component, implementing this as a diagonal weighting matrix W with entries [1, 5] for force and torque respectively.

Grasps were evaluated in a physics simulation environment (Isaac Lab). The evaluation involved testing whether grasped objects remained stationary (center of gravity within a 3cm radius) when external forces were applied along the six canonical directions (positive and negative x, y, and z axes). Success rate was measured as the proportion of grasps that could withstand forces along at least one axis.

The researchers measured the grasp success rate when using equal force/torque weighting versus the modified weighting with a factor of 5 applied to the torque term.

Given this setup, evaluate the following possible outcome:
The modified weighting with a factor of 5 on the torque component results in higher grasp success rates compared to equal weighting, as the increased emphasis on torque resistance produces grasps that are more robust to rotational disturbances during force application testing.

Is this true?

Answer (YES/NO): YES